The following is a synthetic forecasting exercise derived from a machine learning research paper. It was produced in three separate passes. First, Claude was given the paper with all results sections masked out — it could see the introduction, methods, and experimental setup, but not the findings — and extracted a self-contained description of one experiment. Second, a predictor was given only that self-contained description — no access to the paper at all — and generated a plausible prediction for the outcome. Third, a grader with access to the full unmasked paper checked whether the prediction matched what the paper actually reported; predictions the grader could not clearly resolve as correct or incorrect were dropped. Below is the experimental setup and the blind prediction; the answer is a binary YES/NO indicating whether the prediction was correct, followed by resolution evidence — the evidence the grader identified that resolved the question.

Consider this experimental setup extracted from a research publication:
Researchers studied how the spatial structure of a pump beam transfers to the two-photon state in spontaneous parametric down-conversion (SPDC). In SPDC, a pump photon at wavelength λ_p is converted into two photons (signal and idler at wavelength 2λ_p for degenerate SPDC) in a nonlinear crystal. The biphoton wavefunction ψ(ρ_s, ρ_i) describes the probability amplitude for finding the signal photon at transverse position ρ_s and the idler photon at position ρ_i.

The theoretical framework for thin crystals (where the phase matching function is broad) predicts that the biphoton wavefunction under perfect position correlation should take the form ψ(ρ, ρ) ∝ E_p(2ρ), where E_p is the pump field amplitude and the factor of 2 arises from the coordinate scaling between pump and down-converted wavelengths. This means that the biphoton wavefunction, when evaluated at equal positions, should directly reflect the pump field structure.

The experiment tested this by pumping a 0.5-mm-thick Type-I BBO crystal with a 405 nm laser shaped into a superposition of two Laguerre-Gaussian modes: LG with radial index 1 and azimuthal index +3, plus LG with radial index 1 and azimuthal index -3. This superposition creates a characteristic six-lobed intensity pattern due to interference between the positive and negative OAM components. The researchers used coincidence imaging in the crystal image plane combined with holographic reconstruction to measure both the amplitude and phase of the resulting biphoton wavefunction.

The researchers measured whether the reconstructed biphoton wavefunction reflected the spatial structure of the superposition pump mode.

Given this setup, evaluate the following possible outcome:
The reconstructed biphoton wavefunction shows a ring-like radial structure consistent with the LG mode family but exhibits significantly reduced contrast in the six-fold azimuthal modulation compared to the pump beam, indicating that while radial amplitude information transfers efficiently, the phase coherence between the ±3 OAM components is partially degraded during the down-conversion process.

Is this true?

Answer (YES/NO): NO